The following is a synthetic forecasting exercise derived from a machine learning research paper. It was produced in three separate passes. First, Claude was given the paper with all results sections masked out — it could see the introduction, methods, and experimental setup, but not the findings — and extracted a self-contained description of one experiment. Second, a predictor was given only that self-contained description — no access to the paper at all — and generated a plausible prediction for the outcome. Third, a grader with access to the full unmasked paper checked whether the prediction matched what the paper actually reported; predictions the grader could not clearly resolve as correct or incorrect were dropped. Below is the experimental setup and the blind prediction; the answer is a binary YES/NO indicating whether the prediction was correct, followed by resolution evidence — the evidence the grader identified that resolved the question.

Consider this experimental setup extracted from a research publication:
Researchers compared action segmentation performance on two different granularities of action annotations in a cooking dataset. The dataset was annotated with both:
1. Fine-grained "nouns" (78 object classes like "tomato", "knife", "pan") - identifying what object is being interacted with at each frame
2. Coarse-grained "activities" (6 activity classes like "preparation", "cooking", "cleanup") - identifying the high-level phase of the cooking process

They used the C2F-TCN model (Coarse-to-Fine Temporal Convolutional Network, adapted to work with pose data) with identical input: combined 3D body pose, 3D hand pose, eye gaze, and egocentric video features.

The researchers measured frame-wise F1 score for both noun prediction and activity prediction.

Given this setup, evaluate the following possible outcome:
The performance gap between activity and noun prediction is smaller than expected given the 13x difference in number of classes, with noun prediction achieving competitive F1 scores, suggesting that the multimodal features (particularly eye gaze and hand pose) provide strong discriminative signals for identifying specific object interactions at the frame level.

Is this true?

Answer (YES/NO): NO